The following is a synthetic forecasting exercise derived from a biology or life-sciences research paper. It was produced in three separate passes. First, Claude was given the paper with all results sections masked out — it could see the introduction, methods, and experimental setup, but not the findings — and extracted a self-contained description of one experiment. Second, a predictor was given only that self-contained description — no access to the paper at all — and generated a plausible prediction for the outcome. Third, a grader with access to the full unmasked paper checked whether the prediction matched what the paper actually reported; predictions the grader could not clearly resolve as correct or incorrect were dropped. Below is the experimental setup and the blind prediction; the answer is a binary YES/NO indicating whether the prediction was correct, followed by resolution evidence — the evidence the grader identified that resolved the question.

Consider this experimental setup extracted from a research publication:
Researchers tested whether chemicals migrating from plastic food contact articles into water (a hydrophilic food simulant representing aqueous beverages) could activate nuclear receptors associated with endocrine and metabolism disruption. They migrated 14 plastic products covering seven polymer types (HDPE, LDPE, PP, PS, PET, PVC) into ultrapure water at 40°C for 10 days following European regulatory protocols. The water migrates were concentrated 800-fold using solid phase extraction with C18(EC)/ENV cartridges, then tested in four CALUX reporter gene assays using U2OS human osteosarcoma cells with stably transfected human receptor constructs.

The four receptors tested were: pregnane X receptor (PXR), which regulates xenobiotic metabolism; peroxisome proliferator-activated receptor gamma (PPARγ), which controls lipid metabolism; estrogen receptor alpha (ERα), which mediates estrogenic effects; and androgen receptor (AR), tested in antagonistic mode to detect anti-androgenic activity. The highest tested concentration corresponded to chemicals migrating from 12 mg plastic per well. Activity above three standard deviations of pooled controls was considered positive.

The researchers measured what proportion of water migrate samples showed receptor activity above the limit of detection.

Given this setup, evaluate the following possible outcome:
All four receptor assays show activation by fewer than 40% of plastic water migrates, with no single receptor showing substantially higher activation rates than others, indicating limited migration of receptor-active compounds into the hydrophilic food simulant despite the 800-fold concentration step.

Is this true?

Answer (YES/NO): NO